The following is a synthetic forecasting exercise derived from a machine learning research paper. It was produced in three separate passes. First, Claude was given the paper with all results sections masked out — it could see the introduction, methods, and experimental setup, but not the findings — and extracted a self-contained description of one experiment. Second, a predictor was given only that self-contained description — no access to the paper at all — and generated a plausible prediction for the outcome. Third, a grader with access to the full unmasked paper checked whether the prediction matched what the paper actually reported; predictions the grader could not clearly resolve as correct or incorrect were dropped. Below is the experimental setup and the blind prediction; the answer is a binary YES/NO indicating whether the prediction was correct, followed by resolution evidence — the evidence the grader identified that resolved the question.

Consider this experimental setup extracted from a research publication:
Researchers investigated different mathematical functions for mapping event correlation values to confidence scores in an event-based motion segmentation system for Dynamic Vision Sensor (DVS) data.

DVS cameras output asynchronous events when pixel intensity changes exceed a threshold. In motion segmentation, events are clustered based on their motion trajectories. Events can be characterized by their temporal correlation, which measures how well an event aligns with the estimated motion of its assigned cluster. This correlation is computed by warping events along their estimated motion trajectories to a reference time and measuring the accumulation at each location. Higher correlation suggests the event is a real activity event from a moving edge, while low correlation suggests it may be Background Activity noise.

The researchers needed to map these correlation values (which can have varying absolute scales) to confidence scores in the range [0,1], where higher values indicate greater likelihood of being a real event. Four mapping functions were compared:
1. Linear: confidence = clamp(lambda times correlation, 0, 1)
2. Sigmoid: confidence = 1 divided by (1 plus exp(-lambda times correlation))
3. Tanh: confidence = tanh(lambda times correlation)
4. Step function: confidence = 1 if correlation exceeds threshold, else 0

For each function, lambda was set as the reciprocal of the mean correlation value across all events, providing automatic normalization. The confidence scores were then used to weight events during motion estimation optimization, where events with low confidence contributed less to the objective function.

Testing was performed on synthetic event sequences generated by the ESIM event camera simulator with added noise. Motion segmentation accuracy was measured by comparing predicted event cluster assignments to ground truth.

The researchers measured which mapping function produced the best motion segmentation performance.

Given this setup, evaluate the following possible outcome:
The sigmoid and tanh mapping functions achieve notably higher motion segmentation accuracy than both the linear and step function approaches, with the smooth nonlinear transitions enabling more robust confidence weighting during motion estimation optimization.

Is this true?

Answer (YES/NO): NO